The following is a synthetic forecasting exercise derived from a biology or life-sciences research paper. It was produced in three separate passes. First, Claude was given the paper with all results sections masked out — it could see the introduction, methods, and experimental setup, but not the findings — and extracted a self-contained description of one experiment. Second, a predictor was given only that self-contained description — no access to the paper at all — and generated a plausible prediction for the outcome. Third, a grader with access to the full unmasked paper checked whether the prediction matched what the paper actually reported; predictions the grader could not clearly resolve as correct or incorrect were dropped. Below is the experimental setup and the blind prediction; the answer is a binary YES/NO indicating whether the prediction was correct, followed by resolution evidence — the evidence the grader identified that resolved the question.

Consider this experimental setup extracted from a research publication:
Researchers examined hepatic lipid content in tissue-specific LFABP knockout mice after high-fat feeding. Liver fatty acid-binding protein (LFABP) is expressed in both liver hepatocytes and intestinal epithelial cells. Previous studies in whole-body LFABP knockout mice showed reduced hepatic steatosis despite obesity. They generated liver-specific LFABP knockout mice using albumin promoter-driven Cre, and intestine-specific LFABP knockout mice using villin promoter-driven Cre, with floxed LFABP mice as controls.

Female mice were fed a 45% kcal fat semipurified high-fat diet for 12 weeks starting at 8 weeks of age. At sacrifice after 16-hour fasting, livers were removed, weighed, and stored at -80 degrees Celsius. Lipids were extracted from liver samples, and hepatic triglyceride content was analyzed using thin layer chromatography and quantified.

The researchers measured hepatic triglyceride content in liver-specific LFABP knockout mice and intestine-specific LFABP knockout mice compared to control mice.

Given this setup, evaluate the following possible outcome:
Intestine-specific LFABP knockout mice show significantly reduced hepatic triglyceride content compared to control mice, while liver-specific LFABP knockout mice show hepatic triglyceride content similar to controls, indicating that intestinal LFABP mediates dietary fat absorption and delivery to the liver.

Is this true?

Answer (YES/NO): NO